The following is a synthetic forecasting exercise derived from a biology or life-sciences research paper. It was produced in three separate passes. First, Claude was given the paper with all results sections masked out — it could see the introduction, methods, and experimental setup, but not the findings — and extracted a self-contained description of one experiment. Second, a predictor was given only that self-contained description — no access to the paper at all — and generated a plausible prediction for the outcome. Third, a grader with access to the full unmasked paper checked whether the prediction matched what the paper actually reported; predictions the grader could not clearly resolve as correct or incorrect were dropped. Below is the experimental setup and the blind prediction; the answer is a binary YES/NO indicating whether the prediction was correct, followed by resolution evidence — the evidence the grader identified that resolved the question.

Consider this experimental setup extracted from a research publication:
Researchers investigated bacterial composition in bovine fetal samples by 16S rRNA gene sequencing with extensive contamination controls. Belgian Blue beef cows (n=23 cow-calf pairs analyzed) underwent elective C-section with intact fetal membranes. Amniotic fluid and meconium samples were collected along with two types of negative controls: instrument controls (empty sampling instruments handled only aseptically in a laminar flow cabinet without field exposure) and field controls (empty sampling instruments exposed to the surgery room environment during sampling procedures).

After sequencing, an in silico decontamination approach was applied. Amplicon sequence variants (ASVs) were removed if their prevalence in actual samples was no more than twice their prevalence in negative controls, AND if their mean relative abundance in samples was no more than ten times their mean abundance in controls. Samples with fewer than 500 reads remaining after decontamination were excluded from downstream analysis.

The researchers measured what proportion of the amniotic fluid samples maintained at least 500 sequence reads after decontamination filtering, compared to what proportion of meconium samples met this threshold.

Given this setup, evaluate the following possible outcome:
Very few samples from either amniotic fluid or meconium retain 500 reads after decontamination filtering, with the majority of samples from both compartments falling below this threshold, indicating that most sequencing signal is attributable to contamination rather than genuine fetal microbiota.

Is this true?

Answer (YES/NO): NO